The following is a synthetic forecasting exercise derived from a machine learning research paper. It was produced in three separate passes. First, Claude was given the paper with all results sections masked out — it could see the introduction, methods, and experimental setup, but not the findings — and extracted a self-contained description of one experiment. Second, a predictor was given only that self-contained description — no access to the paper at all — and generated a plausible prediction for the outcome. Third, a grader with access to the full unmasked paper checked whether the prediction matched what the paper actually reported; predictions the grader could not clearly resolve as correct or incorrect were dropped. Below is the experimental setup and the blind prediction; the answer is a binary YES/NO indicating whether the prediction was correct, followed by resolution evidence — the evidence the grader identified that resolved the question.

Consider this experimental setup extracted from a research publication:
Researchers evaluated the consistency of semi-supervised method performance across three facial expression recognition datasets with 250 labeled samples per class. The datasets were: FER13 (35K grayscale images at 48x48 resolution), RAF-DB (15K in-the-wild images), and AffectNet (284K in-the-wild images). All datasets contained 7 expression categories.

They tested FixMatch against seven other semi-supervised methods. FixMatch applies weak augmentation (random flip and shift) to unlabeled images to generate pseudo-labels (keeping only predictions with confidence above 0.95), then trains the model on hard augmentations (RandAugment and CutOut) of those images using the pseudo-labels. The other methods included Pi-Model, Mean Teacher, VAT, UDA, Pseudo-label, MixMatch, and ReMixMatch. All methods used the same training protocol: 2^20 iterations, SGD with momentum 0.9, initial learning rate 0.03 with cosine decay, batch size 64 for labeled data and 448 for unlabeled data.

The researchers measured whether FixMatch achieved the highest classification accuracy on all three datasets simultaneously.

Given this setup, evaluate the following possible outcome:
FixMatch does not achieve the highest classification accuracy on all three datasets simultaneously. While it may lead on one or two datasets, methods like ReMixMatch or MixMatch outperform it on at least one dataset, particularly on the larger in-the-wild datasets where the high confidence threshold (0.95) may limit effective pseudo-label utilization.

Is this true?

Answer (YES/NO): YES